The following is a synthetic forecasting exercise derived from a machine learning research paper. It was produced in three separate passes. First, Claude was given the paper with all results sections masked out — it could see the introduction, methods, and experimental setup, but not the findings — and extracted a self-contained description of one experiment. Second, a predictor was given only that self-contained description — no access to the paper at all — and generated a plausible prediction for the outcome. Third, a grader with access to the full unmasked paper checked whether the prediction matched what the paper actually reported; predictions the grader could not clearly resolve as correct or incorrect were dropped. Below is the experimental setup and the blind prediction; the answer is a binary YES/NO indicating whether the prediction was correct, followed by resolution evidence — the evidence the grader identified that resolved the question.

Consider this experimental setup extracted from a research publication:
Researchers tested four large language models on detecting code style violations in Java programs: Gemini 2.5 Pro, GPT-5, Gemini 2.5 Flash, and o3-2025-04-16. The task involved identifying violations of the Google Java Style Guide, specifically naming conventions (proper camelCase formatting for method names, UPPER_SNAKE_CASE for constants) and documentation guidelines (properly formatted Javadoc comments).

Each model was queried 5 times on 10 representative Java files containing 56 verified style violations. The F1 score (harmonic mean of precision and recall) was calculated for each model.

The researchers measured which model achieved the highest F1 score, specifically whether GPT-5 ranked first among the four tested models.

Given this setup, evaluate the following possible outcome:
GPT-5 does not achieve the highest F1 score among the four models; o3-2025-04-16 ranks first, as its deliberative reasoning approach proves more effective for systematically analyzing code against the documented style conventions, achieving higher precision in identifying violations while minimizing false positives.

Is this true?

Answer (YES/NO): NO